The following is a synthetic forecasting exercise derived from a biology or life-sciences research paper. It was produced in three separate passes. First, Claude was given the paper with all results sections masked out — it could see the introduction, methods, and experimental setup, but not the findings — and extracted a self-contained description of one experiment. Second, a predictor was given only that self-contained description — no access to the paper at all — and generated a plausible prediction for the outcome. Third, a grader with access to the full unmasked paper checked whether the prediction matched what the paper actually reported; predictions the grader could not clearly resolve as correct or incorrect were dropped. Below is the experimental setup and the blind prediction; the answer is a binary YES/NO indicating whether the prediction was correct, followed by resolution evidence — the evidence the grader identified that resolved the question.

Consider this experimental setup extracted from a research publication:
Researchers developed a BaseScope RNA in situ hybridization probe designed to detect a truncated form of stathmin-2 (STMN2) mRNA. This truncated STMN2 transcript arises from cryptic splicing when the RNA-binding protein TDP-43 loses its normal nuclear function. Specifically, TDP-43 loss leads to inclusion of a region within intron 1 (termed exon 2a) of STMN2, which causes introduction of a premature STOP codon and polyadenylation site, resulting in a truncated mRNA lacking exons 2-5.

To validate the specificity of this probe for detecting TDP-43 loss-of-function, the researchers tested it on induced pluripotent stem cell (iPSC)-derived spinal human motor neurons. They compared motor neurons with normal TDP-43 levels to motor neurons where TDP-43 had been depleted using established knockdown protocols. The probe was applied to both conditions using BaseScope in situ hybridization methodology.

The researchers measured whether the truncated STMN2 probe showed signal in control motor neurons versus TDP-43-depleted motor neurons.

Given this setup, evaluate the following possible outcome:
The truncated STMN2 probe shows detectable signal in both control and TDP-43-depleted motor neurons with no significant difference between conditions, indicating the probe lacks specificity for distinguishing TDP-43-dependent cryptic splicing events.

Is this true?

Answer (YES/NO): NO